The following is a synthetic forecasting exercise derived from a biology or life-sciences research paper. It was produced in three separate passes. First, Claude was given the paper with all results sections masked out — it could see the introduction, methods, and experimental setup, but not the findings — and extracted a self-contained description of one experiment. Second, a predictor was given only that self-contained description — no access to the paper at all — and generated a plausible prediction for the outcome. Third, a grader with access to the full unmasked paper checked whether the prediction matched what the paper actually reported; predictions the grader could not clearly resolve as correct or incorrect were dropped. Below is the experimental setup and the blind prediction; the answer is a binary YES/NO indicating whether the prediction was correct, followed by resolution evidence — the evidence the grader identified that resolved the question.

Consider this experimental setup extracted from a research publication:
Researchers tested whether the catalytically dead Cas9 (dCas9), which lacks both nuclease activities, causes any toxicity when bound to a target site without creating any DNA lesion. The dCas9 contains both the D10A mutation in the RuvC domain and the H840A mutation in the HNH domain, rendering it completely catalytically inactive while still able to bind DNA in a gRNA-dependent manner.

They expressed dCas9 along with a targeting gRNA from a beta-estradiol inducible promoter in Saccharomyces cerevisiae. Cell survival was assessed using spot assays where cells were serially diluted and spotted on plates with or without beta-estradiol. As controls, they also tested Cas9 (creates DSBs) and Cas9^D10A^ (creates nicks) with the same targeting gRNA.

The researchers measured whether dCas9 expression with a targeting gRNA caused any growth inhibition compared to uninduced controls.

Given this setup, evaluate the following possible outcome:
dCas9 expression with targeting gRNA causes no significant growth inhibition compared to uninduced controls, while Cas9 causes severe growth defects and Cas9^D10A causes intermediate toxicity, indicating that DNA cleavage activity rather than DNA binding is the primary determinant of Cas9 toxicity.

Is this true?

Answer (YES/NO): NO